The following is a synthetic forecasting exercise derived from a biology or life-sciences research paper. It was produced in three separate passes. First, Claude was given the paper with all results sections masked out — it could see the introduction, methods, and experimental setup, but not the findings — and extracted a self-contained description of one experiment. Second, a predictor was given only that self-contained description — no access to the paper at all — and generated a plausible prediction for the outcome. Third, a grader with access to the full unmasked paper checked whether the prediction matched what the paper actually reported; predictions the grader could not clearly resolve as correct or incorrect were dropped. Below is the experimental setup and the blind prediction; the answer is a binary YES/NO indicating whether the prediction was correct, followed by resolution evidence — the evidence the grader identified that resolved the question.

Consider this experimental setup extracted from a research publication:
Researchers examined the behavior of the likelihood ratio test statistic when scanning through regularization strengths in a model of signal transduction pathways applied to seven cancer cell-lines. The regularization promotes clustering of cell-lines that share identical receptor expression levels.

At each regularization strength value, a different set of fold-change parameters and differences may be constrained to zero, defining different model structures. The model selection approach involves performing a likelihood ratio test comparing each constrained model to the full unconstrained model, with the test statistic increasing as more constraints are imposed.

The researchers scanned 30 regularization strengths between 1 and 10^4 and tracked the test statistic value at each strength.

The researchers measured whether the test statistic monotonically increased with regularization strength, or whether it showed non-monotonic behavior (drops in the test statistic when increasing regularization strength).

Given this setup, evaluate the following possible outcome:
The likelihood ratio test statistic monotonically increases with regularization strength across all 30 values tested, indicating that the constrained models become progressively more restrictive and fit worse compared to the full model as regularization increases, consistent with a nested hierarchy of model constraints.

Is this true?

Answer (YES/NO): NO